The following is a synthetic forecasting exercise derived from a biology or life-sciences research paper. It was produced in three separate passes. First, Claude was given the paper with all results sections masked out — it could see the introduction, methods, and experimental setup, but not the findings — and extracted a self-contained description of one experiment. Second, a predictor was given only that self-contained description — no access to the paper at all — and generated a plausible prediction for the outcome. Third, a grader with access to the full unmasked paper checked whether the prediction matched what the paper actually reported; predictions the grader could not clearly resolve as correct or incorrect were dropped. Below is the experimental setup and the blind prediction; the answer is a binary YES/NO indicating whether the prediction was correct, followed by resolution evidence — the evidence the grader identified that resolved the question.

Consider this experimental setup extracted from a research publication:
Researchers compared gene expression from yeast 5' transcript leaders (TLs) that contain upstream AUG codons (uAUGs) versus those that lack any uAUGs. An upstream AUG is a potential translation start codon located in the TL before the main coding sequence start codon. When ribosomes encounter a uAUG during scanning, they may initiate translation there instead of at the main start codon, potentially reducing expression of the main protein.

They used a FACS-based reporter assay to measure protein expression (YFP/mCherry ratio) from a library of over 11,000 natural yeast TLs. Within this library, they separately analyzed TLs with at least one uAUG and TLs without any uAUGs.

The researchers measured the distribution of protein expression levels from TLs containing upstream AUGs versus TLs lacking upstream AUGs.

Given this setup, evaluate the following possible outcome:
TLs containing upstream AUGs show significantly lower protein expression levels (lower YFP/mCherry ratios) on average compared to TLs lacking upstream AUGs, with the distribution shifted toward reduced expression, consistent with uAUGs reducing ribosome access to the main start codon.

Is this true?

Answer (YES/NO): YES